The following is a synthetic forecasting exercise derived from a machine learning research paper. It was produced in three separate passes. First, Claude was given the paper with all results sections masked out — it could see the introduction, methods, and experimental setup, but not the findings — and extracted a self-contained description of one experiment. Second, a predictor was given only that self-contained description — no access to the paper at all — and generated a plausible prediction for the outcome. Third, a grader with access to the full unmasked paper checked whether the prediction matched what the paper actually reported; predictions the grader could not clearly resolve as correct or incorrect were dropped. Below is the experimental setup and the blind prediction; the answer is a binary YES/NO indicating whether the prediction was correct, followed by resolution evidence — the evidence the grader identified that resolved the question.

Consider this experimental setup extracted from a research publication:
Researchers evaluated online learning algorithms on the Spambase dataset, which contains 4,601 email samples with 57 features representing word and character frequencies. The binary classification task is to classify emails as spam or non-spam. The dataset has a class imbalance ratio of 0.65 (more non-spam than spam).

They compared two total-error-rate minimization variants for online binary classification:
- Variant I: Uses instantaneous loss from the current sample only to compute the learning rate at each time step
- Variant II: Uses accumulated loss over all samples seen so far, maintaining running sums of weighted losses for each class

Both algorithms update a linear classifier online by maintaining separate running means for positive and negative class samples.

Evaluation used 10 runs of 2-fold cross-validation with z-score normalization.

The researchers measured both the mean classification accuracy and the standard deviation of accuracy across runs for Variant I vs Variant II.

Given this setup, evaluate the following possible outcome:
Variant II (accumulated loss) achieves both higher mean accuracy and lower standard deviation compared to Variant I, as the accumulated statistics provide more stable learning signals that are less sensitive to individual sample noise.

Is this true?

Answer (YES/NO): NO